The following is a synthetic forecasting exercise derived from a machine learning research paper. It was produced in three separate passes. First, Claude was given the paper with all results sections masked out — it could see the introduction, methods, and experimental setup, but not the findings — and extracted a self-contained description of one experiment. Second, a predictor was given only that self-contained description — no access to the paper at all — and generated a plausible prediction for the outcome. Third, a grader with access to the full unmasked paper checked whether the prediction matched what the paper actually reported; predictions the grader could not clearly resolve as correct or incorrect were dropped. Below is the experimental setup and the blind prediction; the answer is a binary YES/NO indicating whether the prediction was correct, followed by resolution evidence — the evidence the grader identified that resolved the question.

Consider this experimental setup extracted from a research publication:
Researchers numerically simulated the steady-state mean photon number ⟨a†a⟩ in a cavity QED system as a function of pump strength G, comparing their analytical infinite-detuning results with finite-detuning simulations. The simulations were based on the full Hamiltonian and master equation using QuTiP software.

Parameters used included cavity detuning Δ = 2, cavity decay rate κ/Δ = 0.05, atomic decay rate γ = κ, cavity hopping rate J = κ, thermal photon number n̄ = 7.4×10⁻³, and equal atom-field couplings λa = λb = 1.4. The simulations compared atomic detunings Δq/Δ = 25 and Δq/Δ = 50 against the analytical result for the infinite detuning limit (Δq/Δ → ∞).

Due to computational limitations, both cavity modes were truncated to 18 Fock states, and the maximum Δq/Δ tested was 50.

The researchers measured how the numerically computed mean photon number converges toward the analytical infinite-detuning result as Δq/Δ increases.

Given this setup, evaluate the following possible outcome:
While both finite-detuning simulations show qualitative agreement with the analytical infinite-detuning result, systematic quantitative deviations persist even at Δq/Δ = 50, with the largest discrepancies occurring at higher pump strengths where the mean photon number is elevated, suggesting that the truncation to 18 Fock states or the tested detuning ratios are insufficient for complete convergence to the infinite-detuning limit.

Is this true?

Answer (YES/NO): NO